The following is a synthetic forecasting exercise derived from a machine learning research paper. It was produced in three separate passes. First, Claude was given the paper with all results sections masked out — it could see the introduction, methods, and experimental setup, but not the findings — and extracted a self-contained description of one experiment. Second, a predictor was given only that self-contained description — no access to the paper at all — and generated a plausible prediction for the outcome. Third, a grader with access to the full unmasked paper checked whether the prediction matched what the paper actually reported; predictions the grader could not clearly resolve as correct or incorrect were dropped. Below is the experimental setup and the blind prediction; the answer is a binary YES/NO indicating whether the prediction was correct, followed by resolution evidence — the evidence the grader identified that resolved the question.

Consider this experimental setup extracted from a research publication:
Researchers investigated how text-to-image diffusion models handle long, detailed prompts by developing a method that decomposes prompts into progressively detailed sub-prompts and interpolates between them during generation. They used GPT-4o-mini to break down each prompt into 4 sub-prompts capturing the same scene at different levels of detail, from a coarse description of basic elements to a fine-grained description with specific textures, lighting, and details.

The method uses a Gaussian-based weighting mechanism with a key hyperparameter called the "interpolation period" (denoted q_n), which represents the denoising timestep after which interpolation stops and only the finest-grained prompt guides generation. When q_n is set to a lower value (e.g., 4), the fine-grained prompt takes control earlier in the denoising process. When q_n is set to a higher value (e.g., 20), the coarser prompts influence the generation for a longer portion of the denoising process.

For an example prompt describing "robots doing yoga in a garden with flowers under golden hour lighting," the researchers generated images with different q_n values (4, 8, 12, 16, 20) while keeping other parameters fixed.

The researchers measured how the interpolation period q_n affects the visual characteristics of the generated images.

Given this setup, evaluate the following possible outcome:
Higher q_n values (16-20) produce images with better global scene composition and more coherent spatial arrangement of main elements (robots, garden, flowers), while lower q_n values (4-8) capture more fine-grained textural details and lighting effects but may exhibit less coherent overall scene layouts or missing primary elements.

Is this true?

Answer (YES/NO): NO